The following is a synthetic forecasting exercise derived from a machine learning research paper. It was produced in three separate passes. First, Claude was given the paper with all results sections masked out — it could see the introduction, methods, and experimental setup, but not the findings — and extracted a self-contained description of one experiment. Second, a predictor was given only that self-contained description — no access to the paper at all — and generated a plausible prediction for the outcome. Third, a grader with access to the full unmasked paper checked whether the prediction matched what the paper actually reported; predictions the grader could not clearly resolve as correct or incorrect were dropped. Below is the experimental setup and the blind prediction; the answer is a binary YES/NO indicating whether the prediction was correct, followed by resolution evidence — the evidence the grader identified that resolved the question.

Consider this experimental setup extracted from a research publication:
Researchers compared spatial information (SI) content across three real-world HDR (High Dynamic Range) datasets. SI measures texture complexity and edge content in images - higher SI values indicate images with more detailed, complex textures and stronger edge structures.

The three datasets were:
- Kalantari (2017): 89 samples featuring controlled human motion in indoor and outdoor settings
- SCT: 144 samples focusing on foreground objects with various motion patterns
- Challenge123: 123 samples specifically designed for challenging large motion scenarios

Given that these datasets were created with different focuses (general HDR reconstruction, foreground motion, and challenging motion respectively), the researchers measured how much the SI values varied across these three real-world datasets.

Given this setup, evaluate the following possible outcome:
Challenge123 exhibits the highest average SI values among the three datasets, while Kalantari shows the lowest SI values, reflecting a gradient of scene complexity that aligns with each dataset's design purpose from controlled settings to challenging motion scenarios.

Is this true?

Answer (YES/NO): NO